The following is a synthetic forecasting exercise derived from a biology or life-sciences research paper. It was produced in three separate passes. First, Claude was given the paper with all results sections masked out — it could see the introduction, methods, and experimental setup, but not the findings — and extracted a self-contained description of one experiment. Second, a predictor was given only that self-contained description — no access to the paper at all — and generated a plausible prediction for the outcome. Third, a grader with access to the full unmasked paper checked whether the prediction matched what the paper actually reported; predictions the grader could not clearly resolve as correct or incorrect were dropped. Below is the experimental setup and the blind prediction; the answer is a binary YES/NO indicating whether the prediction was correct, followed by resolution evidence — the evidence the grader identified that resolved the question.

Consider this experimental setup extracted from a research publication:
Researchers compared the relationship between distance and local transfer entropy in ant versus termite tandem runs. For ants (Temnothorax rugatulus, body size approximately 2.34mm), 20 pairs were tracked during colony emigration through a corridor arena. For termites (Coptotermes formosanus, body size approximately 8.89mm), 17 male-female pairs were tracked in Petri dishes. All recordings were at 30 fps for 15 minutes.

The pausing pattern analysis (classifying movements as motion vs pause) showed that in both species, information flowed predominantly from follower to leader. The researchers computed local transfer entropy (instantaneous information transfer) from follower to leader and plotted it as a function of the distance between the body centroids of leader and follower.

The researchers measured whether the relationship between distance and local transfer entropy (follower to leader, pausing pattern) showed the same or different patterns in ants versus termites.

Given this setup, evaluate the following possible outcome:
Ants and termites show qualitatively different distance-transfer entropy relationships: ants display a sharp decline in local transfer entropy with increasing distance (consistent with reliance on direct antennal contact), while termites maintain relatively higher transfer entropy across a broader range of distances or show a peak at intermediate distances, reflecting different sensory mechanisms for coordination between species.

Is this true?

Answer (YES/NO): NO